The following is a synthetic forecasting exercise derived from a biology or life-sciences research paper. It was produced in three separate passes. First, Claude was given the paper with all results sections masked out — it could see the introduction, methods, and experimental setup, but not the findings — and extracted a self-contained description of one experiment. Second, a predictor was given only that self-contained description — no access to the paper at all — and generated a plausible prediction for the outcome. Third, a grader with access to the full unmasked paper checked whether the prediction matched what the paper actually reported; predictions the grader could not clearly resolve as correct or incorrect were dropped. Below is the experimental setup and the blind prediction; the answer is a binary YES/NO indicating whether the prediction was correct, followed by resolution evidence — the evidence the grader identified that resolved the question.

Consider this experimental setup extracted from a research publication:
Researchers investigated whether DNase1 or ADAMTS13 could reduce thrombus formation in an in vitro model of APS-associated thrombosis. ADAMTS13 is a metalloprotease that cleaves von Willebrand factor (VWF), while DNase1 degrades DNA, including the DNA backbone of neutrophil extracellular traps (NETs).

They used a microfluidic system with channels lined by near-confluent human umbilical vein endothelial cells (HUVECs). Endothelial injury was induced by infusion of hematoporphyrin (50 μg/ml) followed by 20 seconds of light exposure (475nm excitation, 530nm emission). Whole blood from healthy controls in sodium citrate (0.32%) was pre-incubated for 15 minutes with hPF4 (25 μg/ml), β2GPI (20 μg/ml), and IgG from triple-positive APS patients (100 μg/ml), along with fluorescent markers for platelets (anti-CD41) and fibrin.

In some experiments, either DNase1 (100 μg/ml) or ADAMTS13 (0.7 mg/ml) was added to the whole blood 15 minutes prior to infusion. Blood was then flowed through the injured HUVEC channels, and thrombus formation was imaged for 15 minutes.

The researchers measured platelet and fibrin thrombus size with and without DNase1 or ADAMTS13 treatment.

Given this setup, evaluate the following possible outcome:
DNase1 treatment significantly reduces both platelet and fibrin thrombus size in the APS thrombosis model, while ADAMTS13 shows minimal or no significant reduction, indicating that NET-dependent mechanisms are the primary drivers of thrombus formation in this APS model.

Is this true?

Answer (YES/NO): NO